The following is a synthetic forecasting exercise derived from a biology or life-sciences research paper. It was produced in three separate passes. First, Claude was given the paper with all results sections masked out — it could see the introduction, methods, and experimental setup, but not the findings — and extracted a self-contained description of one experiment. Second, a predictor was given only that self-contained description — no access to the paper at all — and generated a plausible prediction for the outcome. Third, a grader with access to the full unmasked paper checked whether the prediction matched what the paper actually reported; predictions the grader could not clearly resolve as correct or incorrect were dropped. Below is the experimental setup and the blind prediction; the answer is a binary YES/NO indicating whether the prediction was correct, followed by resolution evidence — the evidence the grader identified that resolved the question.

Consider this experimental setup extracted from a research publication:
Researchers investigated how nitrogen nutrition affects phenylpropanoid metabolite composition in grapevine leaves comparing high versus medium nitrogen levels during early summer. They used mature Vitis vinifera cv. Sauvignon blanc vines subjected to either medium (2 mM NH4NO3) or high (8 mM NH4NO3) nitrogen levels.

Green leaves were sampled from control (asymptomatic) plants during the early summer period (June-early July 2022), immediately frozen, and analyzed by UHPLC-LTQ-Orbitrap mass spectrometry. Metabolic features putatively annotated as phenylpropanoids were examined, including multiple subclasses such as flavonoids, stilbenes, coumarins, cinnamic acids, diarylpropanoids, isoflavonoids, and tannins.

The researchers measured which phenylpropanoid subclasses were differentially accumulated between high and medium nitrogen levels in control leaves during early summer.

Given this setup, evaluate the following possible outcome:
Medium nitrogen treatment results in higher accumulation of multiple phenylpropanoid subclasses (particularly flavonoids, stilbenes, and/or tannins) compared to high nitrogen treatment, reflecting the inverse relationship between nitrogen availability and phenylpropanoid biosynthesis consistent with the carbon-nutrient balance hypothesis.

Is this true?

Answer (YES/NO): NO